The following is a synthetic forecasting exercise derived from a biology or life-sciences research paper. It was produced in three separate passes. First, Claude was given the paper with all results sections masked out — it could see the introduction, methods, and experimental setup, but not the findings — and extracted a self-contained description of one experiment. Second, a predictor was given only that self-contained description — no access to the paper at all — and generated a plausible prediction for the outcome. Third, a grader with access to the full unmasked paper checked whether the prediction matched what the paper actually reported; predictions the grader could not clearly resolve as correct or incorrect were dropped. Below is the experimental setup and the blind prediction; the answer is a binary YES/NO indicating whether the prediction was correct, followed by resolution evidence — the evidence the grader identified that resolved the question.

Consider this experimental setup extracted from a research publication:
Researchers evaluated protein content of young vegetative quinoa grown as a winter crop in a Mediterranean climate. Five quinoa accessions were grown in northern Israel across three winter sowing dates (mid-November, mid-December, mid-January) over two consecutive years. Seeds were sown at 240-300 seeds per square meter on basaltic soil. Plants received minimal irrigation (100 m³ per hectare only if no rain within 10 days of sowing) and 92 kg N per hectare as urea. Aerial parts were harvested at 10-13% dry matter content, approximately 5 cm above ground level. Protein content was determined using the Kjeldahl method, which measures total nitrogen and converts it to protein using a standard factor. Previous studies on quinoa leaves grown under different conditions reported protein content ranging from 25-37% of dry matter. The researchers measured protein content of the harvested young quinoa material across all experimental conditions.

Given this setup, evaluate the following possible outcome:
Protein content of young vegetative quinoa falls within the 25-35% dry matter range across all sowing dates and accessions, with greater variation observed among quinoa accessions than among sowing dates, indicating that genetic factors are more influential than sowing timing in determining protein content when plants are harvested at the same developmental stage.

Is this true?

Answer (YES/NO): NO